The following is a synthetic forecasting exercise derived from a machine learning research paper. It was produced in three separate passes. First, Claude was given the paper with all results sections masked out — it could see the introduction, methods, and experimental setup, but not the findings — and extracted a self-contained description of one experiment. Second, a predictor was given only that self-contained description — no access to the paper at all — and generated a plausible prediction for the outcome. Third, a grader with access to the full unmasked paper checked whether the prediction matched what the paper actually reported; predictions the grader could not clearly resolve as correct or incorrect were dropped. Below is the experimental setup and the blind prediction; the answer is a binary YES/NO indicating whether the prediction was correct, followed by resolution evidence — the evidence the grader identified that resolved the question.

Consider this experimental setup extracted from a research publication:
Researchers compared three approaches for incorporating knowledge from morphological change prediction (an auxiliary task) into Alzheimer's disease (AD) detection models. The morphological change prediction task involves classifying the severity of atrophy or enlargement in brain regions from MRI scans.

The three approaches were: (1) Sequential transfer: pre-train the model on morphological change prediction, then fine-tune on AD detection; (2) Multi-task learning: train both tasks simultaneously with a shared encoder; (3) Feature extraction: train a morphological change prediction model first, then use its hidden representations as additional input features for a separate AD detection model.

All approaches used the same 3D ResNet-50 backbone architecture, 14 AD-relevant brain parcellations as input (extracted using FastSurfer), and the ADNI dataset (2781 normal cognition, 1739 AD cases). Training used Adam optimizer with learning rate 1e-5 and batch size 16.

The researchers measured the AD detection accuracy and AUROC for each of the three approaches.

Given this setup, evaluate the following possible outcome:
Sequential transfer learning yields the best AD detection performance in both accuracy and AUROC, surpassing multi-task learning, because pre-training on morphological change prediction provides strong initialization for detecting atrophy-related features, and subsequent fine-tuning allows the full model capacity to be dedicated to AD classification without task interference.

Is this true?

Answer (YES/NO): NO